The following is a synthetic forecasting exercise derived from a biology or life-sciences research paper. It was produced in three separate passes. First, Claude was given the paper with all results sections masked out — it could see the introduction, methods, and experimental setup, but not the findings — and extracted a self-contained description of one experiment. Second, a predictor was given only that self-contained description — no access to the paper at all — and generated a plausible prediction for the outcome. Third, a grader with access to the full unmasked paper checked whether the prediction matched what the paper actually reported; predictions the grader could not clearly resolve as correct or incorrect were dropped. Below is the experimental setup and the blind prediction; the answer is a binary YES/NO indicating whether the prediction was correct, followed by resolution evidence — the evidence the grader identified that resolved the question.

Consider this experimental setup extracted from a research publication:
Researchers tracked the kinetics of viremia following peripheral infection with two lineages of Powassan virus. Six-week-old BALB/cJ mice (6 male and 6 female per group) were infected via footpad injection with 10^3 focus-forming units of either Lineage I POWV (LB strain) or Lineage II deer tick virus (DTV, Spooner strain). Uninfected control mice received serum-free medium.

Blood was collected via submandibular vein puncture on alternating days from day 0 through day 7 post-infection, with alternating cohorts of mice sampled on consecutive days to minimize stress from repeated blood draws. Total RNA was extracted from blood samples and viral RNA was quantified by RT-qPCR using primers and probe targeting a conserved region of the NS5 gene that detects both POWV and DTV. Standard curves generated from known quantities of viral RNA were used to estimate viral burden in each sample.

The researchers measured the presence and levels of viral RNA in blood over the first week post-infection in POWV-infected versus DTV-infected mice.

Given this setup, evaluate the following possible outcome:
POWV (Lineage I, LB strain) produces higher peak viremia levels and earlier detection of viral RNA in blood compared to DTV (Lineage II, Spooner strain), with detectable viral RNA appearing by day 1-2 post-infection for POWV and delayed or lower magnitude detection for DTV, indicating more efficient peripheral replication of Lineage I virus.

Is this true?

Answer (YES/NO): NO